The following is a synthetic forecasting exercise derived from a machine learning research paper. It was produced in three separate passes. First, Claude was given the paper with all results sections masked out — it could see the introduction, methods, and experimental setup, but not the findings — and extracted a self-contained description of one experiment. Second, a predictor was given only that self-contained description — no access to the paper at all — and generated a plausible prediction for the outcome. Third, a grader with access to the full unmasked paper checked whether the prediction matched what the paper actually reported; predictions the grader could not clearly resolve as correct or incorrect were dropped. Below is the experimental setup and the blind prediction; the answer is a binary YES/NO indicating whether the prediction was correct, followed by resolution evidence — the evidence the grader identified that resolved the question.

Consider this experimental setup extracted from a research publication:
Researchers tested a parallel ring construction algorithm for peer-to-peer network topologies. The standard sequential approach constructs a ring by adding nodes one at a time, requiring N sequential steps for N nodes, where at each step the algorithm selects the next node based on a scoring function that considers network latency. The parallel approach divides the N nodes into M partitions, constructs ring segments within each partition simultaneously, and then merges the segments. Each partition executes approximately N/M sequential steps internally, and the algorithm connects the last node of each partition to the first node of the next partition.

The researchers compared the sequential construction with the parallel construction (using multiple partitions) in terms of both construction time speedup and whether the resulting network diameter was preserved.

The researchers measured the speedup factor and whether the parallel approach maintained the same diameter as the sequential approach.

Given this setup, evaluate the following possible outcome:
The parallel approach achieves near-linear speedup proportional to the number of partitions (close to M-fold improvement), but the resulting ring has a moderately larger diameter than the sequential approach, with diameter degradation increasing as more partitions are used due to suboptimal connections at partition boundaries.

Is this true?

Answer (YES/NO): NO